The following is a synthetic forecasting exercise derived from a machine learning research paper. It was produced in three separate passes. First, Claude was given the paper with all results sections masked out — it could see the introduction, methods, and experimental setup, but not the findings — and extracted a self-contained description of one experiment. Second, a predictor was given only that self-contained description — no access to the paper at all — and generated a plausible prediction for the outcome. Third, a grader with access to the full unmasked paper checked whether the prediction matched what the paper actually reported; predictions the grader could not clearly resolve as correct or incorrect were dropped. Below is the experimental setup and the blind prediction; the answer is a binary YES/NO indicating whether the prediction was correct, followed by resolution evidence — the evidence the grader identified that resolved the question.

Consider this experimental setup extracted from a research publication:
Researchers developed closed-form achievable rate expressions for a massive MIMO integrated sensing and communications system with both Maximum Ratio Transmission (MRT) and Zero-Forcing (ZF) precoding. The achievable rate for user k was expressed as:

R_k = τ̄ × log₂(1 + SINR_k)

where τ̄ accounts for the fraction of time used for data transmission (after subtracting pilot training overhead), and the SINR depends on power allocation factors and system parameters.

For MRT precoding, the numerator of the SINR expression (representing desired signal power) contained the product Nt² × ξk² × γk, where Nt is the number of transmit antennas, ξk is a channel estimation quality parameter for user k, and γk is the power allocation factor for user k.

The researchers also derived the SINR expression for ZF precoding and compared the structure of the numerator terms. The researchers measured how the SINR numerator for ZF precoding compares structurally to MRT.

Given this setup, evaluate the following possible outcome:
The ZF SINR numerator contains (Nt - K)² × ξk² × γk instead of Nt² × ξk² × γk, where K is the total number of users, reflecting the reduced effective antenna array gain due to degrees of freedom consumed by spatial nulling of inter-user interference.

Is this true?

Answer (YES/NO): NO